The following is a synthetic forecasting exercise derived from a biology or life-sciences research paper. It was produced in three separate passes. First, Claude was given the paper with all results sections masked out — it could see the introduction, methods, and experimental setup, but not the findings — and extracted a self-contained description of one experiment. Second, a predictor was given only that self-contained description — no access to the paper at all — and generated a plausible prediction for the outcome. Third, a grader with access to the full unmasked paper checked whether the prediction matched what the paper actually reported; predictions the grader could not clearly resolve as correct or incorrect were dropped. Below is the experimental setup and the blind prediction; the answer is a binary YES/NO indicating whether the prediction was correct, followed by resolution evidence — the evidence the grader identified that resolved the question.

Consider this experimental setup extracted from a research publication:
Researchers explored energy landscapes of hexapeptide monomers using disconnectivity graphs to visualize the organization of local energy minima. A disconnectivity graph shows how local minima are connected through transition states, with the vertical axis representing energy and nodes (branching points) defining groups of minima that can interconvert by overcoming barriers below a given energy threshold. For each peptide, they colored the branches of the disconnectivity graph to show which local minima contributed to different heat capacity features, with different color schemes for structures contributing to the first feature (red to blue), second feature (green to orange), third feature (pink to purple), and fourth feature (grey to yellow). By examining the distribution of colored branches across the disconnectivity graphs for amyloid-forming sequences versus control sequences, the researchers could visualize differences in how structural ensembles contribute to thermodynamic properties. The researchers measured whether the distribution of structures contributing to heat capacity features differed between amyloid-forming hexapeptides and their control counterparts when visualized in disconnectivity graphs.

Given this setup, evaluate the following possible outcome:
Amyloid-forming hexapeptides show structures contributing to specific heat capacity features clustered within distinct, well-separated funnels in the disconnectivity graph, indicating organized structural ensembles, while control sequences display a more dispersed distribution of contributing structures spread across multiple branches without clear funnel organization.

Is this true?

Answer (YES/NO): NO